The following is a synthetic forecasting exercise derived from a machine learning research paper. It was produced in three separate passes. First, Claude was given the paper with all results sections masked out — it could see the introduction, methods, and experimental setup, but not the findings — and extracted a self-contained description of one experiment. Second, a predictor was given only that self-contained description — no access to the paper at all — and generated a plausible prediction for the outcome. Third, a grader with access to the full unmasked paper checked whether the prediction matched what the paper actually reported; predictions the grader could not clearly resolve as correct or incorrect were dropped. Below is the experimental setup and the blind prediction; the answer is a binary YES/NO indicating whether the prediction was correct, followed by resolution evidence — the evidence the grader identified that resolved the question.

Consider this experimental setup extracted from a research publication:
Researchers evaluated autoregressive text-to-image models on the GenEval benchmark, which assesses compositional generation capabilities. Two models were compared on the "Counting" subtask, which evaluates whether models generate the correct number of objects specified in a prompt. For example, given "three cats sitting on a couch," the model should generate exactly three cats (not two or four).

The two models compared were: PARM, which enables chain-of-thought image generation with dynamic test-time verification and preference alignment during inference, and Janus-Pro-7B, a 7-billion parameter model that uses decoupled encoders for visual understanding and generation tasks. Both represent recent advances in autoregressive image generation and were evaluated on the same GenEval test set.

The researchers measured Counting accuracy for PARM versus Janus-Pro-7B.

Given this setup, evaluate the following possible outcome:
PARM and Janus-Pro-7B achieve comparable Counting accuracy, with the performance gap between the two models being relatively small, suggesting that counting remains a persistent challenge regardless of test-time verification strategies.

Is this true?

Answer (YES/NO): NO